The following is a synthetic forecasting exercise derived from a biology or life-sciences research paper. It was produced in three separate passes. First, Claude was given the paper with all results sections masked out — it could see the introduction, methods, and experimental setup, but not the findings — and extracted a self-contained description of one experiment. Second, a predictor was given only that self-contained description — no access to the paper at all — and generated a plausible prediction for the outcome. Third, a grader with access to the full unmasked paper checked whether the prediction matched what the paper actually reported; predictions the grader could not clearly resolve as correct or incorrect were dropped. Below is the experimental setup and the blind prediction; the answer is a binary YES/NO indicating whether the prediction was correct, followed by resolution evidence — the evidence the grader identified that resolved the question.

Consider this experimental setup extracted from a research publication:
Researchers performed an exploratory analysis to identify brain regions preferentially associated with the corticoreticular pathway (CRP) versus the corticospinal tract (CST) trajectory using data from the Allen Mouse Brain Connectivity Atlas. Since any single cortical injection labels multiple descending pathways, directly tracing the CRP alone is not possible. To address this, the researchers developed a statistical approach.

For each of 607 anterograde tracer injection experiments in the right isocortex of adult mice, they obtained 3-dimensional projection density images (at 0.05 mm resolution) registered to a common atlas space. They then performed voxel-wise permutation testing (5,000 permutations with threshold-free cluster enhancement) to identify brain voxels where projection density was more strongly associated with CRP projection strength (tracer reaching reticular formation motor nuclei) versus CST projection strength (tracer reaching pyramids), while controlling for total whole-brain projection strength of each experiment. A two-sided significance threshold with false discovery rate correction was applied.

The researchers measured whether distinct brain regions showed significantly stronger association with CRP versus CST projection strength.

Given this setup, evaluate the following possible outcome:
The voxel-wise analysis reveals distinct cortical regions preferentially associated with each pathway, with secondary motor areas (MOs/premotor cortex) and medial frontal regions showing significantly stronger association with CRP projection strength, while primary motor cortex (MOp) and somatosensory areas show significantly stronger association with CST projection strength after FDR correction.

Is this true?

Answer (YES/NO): NO